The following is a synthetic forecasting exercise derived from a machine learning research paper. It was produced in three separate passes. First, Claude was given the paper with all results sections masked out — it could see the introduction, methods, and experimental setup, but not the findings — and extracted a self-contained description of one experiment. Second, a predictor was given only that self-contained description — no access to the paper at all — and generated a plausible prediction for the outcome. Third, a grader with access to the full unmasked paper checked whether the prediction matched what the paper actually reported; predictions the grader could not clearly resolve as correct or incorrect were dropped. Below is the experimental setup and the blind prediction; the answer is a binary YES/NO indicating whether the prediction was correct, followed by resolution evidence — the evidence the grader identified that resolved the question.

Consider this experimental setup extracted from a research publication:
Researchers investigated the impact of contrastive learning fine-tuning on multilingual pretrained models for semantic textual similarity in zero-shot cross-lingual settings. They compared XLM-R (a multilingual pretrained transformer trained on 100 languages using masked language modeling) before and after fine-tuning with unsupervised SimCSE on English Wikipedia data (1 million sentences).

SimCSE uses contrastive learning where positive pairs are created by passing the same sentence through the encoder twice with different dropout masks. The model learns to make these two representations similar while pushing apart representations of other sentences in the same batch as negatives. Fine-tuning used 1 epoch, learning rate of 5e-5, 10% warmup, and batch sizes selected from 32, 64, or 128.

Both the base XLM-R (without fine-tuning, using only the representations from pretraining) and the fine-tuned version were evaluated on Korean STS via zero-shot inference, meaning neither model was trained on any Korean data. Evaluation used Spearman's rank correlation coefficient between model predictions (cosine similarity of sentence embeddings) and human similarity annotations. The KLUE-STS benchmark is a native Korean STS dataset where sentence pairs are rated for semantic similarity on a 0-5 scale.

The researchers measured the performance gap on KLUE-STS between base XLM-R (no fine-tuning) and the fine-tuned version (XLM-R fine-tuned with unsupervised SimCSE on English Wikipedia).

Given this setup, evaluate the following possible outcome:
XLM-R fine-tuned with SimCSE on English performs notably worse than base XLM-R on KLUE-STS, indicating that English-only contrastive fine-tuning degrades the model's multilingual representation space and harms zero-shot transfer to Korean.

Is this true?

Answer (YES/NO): NO